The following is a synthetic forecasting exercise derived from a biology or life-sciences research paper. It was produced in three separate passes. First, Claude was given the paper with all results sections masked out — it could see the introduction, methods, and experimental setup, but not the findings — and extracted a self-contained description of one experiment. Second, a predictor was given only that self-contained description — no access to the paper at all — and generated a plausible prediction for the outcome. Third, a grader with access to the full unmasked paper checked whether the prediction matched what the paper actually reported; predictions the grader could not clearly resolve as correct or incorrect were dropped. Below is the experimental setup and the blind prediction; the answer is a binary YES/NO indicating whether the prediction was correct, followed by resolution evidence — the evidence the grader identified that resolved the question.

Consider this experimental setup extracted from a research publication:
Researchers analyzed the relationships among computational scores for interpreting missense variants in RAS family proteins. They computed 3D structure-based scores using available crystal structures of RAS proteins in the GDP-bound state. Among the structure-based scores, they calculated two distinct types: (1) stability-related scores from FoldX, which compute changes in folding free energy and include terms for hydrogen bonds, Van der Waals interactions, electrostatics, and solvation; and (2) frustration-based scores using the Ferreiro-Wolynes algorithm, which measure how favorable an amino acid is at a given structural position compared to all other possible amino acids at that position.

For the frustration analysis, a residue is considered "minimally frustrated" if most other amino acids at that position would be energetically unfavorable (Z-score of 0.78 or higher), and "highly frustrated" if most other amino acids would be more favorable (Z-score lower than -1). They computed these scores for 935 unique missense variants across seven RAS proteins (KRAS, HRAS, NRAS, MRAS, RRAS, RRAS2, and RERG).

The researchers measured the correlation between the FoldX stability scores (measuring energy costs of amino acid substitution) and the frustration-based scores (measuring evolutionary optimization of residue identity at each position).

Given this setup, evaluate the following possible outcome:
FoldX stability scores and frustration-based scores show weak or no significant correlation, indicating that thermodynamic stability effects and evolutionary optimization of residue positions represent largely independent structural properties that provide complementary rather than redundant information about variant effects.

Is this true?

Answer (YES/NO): YES